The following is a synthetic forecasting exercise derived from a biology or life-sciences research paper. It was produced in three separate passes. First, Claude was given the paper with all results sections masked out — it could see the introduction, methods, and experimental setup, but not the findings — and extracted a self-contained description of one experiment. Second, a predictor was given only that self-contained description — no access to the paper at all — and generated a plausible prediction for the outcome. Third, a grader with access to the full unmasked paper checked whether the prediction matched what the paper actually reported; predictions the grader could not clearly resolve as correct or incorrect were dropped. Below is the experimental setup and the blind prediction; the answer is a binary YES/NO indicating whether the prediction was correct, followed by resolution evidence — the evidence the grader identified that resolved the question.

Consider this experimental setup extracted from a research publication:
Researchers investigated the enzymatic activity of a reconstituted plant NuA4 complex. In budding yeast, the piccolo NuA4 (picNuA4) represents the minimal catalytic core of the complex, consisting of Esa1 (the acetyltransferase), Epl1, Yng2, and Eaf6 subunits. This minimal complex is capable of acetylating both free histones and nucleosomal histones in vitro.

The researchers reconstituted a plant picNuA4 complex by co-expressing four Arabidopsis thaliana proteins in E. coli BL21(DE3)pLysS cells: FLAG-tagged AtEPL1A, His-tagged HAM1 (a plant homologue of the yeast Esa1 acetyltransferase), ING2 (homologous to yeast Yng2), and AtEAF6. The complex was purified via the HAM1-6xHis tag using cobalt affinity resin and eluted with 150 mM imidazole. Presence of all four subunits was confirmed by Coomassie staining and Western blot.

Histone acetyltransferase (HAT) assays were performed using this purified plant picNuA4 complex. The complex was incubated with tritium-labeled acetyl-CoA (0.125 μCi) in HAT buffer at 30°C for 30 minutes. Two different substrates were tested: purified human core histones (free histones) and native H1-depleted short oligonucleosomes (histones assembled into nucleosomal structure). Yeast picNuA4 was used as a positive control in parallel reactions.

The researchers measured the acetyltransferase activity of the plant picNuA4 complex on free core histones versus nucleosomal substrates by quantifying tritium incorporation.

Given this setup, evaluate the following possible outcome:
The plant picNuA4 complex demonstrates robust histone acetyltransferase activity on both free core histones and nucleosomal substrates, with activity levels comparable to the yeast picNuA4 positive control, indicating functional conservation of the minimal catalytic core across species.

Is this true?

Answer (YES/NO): NO